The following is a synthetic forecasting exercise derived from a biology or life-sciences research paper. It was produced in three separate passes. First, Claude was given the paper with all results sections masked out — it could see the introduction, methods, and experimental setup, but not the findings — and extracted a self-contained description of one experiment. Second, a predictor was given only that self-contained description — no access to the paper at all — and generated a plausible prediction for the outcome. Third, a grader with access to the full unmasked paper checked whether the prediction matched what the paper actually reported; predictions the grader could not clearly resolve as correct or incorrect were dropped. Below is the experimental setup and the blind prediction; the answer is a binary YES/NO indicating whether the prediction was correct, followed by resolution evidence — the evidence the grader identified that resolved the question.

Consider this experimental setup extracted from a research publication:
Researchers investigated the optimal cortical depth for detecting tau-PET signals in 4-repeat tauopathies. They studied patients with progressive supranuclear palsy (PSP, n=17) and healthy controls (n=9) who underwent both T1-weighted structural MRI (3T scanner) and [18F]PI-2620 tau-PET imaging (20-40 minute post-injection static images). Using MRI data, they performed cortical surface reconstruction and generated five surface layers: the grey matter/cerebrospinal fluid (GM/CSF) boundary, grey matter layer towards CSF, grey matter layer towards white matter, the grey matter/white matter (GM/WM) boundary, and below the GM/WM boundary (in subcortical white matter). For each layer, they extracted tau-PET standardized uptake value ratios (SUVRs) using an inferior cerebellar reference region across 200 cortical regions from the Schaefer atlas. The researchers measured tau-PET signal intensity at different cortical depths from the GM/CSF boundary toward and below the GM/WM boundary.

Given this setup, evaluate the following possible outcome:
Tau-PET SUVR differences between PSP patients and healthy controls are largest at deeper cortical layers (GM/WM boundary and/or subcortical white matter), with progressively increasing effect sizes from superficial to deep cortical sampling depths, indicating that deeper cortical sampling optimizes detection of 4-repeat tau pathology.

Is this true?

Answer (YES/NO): YES